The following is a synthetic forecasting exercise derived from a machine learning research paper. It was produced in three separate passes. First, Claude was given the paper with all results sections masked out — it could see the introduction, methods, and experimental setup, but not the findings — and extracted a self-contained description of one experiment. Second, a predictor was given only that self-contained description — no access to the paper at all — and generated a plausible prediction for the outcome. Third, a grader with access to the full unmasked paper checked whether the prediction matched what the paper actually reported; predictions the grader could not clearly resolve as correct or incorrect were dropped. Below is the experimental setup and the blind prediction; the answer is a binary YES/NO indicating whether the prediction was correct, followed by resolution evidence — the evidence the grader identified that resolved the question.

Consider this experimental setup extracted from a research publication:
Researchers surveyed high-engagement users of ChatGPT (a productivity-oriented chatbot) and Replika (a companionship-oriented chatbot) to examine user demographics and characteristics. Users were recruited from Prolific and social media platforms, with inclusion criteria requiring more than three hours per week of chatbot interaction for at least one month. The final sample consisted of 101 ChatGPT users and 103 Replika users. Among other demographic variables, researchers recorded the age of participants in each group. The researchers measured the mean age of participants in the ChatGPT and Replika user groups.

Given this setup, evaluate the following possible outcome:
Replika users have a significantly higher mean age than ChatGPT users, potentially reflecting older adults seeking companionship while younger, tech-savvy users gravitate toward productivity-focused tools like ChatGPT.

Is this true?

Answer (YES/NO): YES